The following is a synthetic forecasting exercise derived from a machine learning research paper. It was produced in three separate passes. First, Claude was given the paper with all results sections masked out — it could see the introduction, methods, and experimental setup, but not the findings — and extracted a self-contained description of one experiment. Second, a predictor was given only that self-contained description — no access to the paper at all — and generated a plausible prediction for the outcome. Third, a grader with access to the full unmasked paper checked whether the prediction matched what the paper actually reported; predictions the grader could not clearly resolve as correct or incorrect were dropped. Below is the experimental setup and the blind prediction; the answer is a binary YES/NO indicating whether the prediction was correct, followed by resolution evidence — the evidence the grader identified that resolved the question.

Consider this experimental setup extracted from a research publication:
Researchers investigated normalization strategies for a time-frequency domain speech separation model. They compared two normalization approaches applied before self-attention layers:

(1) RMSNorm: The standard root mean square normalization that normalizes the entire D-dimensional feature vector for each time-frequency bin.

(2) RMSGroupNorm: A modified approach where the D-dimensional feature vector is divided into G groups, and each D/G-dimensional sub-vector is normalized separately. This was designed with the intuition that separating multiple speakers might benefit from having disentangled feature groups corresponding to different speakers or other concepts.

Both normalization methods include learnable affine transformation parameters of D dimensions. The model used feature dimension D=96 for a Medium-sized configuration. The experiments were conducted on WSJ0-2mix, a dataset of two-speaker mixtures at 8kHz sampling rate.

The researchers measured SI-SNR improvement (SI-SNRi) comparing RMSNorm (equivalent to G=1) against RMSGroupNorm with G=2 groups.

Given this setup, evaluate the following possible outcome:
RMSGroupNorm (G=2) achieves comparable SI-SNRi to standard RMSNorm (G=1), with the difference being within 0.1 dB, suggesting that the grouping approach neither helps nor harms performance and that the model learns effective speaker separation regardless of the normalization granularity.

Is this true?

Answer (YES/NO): NO